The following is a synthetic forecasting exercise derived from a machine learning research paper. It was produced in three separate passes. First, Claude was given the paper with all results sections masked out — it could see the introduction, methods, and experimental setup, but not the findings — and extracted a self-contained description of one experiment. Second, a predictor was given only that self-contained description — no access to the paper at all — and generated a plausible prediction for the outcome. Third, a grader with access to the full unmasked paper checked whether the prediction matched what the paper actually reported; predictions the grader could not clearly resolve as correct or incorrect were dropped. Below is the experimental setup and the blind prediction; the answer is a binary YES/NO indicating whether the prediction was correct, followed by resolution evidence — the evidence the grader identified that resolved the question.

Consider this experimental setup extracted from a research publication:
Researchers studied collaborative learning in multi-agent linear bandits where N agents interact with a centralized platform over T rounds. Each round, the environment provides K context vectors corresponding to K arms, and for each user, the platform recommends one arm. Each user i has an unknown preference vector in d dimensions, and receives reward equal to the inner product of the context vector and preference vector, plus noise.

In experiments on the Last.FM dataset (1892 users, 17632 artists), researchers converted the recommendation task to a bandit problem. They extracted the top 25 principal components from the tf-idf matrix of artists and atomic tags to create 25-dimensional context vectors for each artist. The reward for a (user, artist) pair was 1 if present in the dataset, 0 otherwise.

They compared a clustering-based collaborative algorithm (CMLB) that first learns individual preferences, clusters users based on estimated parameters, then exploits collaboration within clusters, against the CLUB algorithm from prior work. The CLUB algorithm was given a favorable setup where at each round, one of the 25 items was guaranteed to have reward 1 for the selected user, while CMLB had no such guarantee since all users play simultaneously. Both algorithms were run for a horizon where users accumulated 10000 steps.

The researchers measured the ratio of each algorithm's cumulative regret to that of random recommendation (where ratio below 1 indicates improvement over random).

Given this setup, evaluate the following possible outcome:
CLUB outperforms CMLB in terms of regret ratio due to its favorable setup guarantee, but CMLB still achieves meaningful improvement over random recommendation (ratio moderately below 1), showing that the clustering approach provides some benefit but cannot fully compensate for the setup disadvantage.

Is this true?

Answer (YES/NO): NO